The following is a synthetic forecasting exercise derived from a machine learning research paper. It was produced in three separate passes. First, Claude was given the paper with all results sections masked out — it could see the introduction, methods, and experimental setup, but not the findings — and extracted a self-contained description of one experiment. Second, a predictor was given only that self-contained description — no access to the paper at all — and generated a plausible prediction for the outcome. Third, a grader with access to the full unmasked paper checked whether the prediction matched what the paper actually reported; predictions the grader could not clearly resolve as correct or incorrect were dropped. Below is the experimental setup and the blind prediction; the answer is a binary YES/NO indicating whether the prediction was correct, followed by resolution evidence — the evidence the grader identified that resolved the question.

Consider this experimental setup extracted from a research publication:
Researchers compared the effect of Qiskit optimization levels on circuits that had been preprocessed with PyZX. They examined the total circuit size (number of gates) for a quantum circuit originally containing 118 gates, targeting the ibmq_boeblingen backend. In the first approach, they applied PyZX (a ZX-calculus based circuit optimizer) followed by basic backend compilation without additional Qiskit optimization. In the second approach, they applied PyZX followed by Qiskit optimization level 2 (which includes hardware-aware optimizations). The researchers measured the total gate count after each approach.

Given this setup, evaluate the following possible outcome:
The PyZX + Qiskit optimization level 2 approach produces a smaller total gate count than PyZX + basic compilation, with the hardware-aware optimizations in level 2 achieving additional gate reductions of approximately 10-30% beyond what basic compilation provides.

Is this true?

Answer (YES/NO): NO